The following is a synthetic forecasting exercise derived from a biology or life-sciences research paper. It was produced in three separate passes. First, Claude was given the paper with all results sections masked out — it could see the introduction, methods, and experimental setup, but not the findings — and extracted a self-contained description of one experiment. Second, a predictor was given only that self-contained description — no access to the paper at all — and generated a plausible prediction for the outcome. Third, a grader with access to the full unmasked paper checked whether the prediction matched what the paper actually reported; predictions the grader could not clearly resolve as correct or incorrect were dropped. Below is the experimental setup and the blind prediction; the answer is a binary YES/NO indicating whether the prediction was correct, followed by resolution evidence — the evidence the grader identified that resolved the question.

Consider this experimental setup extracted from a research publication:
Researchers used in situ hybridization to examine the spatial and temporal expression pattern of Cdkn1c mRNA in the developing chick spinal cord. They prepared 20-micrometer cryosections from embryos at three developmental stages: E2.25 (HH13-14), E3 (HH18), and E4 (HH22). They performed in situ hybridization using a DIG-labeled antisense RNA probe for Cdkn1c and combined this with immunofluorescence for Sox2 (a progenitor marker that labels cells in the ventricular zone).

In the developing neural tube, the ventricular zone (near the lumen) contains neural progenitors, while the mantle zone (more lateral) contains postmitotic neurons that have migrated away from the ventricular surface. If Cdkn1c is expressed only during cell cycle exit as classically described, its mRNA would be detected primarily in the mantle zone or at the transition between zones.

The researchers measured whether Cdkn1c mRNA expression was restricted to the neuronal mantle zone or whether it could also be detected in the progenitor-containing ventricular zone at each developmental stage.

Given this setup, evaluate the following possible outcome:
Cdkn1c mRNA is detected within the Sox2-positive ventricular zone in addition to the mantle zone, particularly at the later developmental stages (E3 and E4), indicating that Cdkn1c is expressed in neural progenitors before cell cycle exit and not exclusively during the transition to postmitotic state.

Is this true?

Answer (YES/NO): NO